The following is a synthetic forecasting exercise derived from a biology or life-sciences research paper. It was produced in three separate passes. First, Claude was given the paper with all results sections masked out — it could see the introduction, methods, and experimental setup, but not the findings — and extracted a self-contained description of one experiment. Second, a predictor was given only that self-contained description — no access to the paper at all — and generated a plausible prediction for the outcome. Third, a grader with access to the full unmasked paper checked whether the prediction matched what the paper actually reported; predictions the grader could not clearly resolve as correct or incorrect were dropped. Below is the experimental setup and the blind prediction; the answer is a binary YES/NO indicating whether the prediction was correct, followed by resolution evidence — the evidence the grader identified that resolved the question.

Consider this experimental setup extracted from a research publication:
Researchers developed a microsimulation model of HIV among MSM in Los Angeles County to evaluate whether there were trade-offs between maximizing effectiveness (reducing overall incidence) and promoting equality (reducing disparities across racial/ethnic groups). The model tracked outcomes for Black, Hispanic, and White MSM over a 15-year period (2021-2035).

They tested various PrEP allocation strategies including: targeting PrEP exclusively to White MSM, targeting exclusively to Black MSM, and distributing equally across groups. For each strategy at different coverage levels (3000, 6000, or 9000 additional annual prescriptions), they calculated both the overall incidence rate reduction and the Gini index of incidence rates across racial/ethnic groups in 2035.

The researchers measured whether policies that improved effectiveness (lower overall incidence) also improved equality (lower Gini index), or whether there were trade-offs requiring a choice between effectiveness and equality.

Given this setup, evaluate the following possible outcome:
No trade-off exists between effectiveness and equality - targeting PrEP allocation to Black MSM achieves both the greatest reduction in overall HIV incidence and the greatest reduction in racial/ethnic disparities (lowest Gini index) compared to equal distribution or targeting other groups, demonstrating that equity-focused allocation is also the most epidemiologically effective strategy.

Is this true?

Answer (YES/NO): YES